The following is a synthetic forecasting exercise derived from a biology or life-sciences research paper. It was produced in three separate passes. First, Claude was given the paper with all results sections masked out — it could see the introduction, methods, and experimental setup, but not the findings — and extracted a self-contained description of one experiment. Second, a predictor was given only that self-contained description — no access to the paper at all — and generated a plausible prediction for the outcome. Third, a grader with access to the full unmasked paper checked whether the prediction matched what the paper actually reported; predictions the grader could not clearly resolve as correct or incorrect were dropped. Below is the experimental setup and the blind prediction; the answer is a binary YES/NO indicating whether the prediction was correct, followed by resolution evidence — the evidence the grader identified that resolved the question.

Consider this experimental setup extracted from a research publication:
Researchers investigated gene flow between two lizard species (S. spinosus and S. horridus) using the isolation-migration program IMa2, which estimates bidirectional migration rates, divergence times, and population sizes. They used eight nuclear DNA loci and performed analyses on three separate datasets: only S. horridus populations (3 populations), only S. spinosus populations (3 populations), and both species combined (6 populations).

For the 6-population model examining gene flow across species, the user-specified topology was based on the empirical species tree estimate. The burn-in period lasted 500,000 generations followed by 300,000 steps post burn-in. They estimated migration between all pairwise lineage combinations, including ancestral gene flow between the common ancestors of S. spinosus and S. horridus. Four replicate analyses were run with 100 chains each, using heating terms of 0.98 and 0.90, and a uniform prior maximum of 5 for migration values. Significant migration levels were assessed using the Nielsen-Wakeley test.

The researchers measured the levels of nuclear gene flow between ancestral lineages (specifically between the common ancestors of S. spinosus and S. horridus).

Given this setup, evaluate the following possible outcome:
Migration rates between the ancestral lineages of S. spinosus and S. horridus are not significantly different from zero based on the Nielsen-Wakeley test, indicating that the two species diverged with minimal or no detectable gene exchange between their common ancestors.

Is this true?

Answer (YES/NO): YES